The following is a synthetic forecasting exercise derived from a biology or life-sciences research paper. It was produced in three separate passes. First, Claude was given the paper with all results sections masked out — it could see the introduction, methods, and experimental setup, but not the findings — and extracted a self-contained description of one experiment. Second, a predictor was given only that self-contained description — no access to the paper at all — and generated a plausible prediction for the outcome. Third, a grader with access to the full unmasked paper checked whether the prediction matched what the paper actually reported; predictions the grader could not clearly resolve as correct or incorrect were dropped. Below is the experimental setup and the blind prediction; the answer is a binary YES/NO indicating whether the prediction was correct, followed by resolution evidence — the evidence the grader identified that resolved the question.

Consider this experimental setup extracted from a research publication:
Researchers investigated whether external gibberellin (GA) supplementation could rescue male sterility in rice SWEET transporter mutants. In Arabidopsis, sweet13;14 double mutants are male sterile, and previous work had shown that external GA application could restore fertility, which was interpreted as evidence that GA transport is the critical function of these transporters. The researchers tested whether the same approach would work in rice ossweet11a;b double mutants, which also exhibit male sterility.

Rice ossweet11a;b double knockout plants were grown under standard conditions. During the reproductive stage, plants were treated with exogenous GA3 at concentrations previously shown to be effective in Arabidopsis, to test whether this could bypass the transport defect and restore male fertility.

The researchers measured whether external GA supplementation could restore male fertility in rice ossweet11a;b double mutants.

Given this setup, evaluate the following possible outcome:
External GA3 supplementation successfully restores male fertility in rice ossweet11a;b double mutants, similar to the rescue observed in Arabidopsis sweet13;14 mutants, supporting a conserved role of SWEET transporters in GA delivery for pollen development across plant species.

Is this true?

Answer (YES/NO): NO